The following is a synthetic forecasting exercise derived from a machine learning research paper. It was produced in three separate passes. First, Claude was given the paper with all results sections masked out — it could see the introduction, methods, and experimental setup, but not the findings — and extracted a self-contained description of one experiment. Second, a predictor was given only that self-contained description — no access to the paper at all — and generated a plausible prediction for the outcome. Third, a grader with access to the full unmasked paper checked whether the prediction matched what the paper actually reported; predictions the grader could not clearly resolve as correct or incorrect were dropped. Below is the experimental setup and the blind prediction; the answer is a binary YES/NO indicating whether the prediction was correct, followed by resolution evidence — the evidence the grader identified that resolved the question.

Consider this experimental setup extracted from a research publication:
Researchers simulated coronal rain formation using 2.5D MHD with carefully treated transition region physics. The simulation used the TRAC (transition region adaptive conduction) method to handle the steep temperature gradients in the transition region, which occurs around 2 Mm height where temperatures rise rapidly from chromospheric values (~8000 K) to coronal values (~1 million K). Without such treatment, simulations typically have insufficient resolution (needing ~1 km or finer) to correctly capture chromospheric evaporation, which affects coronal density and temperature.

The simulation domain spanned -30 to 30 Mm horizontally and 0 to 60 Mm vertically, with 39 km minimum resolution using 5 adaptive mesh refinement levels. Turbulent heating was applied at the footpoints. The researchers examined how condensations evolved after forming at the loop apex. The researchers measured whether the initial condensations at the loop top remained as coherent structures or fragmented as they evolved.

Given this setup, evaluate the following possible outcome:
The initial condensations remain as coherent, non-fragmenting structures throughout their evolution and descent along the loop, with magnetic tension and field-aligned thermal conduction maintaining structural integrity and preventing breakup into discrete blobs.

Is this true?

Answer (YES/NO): NO